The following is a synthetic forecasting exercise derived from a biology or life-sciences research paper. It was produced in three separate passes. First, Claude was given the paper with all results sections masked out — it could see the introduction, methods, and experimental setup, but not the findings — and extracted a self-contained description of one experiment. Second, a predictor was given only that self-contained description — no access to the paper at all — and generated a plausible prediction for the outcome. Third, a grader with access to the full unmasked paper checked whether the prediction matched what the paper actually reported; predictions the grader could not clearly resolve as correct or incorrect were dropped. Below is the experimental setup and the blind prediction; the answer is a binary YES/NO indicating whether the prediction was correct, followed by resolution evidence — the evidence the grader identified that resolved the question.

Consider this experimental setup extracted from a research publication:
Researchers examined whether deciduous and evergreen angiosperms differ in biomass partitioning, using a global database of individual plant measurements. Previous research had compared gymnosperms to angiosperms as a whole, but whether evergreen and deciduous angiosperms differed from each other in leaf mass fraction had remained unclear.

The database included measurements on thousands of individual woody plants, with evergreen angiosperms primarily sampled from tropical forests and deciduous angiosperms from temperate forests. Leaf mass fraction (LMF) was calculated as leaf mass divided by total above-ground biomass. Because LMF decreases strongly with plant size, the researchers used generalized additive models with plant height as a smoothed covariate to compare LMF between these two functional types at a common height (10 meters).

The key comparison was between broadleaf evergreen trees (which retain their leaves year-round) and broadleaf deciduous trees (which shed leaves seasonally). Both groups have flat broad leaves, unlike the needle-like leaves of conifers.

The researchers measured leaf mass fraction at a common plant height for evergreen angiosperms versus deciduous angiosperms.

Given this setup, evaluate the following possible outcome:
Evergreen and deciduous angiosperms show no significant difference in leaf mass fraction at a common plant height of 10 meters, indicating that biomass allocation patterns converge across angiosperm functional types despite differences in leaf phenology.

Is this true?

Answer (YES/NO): NO